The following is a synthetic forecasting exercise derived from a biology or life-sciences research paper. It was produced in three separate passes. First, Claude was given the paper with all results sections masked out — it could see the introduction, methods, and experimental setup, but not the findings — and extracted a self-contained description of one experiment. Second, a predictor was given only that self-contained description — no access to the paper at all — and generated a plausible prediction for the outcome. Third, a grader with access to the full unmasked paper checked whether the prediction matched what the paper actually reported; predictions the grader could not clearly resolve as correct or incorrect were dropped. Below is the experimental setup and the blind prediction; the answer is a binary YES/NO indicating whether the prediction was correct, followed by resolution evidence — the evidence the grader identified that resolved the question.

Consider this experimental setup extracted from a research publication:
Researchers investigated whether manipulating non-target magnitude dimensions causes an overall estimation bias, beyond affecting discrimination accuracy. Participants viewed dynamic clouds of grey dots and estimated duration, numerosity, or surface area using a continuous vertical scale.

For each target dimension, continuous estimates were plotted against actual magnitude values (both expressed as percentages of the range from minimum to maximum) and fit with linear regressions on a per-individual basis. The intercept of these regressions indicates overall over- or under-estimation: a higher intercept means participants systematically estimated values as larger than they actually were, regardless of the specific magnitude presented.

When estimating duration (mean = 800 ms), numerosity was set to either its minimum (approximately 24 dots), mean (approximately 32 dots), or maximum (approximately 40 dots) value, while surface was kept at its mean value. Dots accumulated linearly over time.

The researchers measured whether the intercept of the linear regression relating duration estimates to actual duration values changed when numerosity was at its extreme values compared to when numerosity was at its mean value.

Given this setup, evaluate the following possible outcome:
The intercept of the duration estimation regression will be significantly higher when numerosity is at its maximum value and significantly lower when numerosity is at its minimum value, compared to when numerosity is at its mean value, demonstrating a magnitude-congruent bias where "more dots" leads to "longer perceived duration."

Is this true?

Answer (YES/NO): NO